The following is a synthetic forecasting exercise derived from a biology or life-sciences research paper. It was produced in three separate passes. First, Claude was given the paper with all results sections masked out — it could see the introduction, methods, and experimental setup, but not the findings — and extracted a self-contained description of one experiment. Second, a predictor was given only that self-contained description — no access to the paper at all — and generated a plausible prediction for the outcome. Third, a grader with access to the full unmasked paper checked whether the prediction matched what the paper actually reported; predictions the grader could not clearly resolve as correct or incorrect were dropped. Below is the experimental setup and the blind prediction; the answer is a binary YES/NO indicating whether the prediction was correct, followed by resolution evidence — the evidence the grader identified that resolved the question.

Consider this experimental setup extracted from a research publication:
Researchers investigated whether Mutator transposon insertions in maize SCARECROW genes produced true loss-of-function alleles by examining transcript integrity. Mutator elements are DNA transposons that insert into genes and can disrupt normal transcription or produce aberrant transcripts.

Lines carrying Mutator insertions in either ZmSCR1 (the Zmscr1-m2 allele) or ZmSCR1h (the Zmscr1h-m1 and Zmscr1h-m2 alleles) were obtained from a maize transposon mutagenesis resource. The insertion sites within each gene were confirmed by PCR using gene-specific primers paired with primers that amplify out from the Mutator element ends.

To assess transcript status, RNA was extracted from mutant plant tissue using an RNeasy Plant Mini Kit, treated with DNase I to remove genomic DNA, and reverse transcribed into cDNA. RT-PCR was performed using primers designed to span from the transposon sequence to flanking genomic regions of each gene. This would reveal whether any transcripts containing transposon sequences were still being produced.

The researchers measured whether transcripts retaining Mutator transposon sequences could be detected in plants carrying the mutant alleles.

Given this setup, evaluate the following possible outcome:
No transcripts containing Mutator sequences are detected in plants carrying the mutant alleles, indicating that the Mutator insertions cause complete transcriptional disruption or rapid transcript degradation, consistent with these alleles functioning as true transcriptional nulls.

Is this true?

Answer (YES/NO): NO